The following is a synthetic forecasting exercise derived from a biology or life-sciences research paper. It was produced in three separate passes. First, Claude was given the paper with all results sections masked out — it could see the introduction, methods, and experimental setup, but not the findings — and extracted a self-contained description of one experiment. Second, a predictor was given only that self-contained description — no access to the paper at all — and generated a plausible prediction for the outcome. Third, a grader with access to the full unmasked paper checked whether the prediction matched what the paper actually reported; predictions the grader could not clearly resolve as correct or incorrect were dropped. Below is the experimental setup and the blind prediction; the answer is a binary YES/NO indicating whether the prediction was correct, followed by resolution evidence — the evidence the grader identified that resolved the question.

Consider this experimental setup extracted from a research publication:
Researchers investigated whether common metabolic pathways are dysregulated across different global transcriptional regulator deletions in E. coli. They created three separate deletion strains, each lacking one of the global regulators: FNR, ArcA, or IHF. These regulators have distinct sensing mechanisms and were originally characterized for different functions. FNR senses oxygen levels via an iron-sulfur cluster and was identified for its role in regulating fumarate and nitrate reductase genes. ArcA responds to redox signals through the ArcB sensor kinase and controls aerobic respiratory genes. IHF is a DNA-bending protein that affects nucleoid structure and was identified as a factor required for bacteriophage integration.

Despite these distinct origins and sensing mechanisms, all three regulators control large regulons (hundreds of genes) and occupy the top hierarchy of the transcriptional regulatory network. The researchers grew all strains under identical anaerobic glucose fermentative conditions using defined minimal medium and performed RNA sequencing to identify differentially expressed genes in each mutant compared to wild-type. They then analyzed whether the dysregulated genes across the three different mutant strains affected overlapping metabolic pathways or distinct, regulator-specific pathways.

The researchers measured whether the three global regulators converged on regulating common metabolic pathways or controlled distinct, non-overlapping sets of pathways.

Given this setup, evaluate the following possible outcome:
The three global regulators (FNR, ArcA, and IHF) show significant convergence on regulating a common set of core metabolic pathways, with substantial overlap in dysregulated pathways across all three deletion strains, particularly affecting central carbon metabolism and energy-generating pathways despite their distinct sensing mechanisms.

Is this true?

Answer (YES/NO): YES